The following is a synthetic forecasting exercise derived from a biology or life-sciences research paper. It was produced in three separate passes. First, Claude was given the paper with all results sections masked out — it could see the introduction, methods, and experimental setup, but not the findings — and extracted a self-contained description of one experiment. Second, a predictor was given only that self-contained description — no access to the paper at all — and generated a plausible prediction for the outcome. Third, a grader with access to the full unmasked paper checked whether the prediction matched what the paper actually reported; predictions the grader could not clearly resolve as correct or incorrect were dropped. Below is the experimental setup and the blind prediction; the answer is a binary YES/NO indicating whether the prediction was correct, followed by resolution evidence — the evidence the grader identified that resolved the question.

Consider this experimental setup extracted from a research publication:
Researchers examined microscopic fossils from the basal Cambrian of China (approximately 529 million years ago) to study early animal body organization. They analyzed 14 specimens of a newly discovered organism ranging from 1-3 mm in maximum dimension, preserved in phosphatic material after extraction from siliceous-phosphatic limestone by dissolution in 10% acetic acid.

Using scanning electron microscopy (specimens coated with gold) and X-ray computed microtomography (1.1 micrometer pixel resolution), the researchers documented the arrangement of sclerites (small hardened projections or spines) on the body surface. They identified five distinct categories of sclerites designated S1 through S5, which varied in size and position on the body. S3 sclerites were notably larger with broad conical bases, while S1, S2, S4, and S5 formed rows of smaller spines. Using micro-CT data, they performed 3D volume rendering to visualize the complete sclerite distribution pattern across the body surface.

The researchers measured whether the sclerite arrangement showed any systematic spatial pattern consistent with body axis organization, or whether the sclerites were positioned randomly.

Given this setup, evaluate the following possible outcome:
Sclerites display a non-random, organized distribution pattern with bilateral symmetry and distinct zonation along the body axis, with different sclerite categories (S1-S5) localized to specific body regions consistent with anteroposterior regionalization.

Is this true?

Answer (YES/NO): YES